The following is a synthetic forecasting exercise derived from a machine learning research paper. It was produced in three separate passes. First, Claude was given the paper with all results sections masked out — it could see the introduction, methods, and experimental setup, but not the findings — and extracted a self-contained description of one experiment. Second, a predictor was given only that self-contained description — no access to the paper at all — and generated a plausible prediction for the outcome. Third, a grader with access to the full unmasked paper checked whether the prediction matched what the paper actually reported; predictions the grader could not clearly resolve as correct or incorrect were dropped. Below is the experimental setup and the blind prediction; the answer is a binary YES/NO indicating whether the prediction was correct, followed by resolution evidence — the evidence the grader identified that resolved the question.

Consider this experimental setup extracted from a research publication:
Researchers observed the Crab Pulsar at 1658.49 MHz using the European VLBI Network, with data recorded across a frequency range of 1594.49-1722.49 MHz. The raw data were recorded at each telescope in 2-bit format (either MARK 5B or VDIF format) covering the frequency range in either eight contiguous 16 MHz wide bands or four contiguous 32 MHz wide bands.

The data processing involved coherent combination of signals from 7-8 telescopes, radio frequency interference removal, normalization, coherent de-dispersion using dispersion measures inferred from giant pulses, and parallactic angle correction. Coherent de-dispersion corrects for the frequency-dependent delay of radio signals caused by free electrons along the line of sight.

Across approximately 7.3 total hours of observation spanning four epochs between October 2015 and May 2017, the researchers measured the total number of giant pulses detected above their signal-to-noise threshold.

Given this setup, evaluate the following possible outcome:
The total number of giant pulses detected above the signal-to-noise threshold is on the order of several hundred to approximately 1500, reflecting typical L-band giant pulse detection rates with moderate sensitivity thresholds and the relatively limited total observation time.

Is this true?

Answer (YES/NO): NO